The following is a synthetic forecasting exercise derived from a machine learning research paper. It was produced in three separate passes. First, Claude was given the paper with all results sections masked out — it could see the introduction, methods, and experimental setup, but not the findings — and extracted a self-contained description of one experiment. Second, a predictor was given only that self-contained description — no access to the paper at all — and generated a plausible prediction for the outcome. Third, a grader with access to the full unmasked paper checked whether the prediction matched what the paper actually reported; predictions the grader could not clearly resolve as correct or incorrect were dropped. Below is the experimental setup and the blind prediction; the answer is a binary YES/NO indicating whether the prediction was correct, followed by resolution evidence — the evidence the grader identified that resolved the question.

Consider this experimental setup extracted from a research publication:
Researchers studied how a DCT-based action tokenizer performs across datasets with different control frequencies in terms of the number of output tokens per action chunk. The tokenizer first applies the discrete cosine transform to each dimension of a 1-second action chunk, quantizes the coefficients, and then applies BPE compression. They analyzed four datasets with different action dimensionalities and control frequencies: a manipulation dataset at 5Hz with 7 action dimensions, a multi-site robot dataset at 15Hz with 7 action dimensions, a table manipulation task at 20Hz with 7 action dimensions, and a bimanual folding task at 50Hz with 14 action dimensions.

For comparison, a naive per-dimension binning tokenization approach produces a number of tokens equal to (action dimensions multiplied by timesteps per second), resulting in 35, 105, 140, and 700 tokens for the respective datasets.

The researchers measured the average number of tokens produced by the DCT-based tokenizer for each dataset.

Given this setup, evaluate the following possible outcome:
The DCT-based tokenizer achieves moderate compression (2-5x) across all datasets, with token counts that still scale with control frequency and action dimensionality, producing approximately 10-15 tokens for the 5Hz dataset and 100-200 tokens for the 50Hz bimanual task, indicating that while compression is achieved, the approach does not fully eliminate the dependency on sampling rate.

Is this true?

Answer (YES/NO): NO